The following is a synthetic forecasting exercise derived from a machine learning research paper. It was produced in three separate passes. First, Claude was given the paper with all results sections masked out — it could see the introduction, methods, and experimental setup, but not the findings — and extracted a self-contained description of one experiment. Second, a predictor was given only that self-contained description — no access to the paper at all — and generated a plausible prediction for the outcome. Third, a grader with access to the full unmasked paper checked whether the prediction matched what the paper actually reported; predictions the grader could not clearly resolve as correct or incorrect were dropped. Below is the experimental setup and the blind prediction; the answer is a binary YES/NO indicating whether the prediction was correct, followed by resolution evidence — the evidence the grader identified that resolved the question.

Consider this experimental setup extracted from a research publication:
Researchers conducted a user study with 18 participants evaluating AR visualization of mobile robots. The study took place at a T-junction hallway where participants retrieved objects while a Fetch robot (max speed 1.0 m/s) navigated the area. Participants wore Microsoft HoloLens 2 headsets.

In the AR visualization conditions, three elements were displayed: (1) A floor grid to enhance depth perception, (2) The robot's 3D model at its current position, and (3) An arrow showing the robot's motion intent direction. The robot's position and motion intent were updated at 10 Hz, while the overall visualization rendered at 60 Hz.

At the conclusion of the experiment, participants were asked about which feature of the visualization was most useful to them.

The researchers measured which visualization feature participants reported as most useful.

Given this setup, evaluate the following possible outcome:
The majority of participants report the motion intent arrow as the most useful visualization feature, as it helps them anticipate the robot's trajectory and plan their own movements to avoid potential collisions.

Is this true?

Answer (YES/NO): NO